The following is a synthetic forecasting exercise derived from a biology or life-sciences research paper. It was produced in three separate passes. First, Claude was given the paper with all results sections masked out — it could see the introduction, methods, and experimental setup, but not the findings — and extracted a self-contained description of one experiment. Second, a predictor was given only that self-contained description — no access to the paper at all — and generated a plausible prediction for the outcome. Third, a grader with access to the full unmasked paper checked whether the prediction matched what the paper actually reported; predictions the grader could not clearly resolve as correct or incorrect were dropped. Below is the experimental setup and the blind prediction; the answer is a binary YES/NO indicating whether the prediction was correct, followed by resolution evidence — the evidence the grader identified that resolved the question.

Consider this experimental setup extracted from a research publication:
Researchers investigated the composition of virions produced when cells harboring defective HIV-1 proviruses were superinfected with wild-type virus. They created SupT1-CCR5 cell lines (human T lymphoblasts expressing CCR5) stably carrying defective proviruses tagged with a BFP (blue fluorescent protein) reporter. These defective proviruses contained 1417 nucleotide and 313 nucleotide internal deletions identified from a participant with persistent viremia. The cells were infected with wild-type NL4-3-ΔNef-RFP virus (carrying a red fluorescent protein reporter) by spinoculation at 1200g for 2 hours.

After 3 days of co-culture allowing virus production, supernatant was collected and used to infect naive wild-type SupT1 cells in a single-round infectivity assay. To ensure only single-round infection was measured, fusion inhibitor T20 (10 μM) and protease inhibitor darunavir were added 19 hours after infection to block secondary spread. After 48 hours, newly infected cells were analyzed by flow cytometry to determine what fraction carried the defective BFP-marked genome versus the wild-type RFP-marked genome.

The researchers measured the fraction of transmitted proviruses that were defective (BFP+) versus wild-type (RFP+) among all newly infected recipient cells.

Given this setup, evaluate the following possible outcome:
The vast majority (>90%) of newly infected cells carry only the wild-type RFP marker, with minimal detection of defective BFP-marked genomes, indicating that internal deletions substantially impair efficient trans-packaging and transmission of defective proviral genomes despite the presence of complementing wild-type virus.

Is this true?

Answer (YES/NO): NO